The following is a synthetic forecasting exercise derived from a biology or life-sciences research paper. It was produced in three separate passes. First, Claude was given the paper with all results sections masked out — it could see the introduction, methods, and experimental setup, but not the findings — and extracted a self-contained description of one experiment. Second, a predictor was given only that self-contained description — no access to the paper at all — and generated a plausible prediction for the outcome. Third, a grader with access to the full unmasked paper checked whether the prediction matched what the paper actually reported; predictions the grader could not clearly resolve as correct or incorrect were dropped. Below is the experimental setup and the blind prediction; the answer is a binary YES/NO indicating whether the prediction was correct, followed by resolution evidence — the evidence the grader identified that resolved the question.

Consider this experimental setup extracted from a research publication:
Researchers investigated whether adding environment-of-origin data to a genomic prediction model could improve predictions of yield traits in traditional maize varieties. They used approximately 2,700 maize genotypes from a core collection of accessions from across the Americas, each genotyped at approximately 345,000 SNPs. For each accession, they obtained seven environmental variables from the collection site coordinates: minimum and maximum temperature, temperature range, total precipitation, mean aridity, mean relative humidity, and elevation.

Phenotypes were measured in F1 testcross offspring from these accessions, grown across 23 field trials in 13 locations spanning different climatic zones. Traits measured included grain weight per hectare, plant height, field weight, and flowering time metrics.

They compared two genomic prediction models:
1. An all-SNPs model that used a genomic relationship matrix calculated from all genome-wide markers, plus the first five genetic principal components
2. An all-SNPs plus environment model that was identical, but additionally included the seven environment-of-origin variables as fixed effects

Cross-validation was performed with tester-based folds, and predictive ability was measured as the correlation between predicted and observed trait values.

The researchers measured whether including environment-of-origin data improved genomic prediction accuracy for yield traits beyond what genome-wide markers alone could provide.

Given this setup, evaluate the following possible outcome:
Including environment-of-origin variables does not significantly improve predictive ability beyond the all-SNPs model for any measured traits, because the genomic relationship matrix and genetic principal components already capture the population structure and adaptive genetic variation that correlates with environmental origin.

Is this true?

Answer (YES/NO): YES